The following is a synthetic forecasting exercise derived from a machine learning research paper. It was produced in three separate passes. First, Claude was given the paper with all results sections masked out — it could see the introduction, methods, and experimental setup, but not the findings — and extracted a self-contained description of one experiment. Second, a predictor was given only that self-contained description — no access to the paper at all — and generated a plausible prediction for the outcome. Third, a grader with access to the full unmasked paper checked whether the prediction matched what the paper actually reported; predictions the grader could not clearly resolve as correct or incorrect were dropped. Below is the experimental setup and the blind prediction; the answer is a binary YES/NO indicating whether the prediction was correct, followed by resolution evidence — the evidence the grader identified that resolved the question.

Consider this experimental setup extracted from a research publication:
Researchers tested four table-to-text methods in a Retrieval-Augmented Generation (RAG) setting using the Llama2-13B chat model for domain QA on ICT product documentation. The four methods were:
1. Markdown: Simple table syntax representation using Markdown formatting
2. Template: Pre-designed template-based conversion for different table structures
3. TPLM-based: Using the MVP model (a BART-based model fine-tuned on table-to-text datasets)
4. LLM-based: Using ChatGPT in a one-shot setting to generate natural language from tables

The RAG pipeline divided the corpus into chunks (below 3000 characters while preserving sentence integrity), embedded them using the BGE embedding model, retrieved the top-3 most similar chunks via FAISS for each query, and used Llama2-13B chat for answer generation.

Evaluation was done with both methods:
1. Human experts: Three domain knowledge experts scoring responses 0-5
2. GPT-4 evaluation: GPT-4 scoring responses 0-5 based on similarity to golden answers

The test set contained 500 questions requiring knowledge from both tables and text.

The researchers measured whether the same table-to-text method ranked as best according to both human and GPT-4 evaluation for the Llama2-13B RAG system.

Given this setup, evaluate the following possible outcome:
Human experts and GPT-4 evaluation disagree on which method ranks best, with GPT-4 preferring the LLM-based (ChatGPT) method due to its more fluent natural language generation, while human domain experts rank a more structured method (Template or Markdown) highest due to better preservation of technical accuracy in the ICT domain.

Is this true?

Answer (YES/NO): NO